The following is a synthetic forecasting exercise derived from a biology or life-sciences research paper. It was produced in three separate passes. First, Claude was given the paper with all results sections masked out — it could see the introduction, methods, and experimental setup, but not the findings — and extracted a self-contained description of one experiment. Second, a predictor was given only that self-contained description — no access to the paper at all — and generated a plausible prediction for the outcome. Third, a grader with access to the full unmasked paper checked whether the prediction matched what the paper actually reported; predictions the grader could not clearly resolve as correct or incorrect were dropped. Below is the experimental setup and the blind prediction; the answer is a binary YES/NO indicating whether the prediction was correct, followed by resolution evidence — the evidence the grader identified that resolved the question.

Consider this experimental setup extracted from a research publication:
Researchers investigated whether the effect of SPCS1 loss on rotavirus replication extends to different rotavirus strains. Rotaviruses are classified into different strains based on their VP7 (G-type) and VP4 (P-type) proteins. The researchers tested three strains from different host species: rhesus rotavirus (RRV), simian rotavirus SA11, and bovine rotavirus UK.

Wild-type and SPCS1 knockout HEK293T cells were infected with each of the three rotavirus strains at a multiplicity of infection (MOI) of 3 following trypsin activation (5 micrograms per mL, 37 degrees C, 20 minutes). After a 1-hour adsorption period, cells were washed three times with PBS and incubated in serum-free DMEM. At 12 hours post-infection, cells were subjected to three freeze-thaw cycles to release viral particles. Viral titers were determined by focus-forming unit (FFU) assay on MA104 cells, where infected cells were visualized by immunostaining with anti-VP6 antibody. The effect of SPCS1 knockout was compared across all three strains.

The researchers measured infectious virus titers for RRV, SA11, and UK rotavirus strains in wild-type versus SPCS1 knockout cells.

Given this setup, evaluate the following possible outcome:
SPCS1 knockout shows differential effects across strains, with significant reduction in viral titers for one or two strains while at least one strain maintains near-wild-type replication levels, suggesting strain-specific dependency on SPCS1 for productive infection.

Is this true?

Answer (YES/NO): NO